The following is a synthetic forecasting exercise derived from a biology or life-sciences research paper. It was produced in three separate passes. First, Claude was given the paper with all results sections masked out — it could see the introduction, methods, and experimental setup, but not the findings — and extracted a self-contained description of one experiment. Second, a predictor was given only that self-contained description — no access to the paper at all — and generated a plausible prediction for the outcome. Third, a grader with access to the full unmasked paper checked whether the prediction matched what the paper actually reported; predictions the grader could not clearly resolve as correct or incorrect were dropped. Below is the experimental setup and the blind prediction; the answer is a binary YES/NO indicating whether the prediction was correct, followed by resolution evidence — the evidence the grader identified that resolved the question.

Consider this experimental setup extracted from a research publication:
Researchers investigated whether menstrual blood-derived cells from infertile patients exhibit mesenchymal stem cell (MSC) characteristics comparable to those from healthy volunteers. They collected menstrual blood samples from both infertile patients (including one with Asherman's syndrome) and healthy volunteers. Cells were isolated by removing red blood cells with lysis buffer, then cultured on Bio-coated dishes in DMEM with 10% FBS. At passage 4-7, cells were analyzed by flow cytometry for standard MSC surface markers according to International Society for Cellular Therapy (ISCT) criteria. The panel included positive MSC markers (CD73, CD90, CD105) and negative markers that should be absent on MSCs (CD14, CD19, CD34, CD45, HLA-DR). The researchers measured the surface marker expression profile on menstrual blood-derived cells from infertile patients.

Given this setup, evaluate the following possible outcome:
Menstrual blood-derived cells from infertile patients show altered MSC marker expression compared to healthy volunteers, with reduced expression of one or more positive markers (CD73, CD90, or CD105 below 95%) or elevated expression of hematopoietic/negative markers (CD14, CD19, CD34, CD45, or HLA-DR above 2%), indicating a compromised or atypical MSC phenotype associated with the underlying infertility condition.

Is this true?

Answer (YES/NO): NO